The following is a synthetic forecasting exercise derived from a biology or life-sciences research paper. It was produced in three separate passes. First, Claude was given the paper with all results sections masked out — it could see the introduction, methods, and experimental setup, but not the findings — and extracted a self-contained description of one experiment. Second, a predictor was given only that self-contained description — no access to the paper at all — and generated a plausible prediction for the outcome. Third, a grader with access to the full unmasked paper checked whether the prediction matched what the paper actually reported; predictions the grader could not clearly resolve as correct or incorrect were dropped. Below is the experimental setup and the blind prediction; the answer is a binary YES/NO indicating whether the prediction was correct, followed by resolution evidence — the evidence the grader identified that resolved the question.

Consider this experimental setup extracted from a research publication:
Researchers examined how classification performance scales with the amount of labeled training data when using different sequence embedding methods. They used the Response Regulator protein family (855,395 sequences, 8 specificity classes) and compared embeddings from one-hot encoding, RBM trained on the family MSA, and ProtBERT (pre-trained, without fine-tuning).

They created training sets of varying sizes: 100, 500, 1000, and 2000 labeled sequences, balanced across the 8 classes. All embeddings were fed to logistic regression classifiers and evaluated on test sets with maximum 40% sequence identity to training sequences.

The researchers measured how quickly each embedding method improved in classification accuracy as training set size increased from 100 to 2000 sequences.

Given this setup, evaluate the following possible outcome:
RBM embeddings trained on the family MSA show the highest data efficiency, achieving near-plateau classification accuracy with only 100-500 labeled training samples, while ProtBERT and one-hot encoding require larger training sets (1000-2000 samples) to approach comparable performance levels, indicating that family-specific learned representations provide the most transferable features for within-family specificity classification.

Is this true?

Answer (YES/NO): NO